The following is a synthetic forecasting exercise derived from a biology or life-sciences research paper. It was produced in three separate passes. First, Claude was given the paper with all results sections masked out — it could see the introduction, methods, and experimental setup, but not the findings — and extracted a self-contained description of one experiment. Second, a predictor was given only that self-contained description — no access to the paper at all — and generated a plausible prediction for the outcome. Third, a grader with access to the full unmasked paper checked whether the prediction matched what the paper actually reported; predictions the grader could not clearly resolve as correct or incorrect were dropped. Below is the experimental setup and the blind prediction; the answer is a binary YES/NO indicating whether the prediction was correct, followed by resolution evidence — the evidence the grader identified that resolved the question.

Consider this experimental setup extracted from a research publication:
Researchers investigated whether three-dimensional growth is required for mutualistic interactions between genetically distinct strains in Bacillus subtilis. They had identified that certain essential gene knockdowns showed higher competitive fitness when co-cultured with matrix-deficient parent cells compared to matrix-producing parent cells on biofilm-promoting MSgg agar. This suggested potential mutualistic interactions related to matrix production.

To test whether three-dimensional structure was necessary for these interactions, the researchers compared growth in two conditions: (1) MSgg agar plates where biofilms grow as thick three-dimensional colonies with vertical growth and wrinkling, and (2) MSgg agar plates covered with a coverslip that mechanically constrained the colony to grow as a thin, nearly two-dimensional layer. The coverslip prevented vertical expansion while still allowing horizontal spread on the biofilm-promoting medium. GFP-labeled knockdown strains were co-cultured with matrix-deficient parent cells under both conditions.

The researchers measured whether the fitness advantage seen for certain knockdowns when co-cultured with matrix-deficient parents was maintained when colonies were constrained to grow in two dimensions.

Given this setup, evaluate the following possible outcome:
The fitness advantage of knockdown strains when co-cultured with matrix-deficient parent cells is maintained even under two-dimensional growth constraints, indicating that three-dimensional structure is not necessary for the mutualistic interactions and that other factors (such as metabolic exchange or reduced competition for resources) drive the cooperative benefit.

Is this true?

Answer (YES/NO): NO